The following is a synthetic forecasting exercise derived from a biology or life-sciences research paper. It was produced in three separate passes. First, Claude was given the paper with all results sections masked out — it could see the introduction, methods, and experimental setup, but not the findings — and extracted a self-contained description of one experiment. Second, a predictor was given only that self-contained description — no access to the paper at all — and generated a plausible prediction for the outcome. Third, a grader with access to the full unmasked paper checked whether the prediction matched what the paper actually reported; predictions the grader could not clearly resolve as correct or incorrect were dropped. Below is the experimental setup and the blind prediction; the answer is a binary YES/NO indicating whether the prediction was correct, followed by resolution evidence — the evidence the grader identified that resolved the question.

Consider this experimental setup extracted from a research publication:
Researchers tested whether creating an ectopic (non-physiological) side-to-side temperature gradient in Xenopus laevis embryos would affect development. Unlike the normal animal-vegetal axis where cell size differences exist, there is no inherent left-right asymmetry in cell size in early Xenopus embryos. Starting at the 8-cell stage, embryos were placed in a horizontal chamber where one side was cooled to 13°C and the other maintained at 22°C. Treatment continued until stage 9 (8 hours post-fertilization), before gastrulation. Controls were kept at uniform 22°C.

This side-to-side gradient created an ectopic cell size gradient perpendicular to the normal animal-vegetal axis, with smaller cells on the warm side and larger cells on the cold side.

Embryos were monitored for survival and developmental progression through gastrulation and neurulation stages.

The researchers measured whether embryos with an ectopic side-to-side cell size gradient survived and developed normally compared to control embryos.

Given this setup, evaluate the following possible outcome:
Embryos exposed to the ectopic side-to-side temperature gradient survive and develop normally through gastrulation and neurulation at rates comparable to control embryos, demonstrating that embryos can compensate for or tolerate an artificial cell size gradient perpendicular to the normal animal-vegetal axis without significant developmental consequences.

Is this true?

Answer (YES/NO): YES